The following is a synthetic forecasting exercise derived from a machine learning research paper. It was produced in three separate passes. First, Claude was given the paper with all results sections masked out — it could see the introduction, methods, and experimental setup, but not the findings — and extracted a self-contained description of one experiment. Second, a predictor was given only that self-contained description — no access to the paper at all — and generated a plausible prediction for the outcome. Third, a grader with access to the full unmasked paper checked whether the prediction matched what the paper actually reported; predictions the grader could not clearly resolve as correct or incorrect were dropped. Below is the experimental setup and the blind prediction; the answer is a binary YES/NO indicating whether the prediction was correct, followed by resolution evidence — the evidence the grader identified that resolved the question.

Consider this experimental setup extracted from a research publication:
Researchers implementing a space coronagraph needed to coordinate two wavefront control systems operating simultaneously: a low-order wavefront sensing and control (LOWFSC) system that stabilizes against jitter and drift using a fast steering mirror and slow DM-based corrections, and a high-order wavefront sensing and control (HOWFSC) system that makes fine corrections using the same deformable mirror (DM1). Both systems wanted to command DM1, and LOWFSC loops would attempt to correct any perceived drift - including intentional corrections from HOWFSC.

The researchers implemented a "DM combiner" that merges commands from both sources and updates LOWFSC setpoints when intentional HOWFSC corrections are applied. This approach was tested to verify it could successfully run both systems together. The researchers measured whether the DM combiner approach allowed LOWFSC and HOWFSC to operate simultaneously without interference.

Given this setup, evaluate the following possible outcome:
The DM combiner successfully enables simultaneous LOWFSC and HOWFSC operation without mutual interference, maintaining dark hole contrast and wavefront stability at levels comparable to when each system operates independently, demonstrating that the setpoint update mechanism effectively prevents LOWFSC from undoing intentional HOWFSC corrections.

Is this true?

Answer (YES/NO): YES